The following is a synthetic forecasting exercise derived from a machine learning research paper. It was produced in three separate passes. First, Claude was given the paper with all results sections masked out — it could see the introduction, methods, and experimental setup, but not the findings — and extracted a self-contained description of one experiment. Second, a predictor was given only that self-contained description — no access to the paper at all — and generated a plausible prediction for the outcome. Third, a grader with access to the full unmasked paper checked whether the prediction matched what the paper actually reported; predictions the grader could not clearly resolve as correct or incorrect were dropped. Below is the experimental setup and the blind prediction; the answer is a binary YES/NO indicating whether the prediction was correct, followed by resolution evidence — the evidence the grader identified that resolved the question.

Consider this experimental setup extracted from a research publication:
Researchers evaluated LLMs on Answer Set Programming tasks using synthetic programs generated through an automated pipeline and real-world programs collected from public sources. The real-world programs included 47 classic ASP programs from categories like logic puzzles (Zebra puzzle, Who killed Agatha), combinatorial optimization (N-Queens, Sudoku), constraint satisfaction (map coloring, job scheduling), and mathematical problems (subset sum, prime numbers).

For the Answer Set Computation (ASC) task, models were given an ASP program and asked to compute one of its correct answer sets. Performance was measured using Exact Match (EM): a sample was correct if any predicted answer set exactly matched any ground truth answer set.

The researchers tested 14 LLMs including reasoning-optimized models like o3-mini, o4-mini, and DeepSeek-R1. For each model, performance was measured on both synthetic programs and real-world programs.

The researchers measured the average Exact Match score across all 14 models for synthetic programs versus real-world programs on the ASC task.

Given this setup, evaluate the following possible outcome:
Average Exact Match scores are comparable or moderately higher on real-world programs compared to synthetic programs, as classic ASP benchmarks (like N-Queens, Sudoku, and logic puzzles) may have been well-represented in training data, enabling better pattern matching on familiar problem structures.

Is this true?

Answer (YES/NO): NO